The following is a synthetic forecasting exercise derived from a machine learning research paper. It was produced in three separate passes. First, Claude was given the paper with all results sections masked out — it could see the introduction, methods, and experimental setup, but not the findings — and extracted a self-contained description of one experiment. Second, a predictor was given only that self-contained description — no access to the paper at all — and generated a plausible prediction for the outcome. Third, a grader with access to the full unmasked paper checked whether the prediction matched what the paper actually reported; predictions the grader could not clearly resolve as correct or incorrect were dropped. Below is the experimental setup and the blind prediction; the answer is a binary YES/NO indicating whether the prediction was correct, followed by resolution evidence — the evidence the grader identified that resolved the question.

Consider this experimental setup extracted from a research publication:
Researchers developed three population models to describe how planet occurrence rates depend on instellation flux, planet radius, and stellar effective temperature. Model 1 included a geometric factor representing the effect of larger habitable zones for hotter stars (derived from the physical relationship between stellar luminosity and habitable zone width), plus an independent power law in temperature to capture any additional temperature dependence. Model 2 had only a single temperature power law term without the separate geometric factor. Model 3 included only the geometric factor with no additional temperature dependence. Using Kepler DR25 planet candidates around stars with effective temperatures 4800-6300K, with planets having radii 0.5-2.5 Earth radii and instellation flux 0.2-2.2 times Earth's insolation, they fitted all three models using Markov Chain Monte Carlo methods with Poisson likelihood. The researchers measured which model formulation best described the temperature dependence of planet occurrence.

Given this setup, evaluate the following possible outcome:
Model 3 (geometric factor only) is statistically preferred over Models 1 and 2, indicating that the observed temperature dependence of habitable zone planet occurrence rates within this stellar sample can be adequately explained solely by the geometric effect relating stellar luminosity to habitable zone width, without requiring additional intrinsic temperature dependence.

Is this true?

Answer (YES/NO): NO